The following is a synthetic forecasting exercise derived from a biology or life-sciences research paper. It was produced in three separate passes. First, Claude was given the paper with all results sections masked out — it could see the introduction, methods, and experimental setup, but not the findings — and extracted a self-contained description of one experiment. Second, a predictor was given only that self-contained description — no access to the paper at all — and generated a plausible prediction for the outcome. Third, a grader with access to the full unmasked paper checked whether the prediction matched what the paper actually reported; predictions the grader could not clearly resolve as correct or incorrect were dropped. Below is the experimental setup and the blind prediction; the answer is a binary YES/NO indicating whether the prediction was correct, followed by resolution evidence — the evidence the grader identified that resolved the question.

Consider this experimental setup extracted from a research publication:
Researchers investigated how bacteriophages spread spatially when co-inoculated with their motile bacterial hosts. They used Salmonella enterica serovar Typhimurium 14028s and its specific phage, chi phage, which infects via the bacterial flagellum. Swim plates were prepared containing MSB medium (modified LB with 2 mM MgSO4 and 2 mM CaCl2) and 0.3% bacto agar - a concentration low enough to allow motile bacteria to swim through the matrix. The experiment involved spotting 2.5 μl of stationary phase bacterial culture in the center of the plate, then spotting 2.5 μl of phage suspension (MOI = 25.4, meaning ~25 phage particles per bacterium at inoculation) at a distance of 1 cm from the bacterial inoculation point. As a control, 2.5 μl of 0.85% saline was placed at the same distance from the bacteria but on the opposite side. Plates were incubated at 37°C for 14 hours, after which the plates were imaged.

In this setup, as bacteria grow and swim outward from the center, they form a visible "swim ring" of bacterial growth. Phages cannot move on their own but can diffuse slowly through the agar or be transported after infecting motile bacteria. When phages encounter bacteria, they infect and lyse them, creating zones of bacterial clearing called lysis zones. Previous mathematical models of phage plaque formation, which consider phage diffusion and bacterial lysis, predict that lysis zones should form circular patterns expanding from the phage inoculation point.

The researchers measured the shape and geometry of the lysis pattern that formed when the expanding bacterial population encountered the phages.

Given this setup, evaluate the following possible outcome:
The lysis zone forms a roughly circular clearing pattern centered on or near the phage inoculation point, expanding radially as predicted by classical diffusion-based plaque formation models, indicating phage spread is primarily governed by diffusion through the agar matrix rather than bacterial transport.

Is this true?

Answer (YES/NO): NO